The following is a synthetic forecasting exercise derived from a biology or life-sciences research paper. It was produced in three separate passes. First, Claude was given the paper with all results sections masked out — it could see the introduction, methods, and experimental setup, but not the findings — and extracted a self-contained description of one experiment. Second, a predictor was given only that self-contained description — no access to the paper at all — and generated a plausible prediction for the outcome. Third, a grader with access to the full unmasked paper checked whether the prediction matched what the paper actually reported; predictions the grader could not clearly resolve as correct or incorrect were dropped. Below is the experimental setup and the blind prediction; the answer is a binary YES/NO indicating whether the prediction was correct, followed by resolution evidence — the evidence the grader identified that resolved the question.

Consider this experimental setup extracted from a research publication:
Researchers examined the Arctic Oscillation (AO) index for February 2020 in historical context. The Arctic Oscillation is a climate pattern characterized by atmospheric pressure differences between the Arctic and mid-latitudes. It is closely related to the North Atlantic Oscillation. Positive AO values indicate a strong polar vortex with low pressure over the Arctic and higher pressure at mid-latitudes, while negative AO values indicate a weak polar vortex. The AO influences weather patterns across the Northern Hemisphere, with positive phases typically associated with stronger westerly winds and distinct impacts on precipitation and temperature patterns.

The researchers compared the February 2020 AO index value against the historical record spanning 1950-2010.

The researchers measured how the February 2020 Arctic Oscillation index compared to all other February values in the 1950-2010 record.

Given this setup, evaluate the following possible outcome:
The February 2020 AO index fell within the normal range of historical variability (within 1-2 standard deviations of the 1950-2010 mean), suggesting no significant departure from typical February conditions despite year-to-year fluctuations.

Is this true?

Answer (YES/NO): NO